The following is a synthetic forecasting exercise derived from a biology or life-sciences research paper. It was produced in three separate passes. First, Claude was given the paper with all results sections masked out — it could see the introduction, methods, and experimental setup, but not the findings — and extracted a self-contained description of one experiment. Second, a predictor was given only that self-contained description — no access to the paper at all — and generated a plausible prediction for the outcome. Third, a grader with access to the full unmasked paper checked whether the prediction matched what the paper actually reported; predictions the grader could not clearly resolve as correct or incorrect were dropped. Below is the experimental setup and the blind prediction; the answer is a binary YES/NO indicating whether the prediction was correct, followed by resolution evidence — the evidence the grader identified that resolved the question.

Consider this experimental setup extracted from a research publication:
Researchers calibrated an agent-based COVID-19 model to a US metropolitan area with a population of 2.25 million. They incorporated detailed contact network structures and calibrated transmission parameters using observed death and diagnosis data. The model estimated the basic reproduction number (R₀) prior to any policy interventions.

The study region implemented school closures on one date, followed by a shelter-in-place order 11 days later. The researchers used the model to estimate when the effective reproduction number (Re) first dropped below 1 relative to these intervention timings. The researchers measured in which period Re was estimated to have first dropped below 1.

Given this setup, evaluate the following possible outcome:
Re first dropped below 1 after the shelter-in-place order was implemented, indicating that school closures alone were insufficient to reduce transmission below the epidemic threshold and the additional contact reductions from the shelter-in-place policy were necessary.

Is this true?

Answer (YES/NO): NO